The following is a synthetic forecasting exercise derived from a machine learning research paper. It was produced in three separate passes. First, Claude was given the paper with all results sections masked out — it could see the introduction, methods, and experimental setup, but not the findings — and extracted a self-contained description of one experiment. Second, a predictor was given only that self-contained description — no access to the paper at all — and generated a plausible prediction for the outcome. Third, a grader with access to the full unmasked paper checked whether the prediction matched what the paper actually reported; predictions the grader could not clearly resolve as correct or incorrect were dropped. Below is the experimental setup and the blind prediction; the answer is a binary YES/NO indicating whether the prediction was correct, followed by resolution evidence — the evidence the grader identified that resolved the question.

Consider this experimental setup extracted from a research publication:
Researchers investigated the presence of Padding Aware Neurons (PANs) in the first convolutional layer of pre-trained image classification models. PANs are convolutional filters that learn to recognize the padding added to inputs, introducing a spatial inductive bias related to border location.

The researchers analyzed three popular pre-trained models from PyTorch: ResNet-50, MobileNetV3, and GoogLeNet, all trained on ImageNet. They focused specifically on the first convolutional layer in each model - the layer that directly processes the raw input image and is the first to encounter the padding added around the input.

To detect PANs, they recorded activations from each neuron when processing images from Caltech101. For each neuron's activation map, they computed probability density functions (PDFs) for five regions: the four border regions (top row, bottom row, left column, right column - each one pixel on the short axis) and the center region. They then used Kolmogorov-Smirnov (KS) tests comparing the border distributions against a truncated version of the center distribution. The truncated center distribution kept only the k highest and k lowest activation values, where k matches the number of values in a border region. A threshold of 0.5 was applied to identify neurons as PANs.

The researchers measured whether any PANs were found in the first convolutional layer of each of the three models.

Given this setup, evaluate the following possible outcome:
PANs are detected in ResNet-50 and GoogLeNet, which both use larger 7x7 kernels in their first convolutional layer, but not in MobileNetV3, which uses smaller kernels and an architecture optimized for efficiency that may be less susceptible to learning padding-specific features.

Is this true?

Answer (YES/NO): NO